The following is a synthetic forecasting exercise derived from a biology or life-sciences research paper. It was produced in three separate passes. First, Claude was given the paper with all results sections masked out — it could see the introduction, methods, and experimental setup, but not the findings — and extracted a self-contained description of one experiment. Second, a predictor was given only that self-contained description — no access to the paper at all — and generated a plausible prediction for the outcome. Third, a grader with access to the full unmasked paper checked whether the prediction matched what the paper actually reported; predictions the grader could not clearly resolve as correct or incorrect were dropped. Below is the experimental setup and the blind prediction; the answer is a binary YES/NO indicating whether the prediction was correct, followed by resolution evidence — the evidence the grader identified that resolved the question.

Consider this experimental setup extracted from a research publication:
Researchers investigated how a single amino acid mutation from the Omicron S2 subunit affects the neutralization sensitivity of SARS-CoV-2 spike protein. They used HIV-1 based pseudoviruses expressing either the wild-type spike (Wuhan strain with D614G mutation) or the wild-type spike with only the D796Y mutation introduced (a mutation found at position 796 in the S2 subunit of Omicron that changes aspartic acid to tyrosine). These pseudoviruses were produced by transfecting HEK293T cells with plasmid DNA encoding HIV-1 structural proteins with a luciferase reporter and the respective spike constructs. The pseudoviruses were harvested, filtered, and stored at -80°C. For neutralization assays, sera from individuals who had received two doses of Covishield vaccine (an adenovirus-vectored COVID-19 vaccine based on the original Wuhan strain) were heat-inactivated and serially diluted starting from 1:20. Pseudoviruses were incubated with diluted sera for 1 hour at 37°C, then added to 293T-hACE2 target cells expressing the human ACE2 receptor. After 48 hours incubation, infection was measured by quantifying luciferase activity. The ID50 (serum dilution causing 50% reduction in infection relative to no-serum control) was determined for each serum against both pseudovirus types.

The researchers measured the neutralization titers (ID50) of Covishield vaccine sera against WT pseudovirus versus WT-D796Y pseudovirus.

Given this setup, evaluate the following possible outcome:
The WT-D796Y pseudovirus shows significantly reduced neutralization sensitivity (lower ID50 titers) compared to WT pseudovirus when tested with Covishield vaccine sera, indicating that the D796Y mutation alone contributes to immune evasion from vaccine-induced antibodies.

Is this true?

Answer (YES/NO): YES